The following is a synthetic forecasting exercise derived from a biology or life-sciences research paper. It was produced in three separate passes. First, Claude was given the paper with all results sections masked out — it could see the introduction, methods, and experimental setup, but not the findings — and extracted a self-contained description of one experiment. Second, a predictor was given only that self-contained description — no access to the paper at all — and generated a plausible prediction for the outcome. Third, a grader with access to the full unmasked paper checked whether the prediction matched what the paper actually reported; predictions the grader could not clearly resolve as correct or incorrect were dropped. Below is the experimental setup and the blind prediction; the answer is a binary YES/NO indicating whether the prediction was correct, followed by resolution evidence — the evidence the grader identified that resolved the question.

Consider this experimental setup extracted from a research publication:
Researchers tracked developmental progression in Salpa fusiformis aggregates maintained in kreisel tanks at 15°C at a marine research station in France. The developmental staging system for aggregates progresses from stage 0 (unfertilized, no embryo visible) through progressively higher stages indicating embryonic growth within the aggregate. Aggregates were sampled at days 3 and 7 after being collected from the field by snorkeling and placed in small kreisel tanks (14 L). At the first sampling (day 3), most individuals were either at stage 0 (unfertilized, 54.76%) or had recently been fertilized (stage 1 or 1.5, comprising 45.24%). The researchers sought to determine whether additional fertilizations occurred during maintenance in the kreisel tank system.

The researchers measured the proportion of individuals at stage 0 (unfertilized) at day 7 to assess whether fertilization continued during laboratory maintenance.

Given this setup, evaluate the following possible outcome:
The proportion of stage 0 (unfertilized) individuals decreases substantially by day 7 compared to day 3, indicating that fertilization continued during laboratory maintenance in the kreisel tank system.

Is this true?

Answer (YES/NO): NO